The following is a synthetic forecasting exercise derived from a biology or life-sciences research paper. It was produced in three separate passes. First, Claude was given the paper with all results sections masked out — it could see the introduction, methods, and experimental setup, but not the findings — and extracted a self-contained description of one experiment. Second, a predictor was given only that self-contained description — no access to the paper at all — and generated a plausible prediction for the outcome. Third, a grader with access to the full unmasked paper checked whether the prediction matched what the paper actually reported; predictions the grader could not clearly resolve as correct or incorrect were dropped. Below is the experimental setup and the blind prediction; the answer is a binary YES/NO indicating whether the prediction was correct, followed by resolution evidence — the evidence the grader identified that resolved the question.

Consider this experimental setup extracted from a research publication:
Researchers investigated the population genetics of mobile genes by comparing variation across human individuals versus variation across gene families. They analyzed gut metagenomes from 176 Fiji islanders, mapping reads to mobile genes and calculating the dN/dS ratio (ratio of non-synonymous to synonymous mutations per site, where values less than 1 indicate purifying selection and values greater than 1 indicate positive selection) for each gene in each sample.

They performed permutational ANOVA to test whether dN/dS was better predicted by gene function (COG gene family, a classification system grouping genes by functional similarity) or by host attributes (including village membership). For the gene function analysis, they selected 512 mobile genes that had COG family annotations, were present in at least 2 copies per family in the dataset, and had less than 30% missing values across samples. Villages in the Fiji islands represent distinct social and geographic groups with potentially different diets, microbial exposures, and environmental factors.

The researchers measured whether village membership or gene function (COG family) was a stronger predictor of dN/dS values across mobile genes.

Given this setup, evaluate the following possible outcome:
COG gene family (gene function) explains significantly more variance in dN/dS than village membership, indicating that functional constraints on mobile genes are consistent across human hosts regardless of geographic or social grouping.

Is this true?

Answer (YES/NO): YES